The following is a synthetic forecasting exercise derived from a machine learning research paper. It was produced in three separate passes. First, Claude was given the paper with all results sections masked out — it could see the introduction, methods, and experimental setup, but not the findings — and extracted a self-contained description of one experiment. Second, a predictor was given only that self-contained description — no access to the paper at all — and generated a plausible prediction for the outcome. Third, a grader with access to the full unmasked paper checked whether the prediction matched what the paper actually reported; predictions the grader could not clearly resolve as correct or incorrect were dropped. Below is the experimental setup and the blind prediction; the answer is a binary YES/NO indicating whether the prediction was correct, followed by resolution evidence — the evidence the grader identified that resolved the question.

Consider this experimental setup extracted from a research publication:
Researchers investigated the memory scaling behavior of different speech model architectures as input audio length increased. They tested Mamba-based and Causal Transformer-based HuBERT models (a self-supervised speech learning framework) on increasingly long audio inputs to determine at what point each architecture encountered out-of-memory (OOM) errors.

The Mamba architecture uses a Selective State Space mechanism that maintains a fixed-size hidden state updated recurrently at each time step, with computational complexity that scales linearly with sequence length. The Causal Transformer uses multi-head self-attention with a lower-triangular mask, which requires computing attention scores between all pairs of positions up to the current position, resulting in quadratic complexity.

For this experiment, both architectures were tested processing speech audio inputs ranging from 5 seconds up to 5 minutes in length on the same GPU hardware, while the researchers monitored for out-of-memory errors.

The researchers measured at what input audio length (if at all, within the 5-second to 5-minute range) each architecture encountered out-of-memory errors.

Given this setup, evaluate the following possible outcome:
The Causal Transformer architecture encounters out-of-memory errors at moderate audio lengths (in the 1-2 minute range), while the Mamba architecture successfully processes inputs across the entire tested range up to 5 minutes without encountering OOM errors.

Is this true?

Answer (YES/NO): NO